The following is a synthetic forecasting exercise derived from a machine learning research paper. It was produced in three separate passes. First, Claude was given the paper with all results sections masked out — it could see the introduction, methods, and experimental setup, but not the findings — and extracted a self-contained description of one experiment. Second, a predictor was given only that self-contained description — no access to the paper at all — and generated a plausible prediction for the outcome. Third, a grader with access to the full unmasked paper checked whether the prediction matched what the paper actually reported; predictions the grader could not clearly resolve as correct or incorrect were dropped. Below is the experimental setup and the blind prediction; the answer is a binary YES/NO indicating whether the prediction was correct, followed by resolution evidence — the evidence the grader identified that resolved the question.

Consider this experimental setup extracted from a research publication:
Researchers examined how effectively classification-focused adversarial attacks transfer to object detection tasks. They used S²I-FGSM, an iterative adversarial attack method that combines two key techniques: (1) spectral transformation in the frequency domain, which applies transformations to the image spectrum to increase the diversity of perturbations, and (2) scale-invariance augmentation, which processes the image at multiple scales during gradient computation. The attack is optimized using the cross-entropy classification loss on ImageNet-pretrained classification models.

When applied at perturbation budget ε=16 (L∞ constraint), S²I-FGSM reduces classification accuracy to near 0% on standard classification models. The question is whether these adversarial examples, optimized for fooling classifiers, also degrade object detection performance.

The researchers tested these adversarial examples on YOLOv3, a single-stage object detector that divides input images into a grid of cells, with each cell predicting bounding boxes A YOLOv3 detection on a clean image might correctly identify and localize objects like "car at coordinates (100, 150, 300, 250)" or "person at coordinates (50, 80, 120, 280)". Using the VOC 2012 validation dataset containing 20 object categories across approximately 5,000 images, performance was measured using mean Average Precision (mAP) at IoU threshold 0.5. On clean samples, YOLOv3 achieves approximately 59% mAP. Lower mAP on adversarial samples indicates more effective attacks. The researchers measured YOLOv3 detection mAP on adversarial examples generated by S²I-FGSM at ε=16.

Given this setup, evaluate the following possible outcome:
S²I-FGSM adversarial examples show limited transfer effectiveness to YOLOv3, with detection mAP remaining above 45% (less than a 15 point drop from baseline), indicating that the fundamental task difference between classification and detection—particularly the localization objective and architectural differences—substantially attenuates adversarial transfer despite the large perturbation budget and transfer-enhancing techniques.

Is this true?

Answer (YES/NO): NO